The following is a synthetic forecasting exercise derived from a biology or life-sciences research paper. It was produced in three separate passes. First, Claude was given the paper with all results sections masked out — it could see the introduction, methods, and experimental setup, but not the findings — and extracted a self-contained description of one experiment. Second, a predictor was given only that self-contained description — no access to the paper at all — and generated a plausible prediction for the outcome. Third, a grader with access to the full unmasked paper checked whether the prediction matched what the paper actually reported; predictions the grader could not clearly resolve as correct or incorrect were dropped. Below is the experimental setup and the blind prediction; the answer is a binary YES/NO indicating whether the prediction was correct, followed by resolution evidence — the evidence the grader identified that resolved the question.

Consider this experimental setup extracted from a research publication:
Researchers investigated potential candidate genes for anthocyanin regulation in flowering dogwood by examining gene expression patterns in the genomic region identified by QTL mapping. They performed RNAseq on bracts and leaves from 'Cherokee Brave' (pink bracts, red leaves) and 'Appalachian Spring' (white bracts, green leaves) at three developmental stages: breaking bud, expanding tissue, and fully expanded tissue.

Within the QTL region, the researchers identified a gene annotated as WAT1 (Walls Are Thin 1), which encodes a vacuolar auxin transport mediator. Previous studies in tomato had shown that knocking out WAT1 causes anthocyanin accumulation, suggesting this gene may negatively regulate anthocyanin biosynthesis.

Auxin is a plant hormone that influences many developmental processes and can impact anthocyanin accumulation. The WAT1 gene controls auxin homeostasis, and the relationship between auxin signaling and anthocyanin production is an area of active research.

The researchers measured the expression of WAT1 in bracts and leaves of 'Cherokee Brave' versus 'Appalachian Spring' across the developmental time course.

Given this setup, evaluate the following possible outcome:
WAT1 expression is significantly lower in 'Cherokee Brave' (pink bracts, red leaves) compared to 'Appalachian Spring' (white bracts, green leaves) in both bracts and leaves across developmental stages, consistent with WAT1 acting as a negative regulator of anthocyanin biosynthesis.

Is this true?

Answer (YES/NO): NO